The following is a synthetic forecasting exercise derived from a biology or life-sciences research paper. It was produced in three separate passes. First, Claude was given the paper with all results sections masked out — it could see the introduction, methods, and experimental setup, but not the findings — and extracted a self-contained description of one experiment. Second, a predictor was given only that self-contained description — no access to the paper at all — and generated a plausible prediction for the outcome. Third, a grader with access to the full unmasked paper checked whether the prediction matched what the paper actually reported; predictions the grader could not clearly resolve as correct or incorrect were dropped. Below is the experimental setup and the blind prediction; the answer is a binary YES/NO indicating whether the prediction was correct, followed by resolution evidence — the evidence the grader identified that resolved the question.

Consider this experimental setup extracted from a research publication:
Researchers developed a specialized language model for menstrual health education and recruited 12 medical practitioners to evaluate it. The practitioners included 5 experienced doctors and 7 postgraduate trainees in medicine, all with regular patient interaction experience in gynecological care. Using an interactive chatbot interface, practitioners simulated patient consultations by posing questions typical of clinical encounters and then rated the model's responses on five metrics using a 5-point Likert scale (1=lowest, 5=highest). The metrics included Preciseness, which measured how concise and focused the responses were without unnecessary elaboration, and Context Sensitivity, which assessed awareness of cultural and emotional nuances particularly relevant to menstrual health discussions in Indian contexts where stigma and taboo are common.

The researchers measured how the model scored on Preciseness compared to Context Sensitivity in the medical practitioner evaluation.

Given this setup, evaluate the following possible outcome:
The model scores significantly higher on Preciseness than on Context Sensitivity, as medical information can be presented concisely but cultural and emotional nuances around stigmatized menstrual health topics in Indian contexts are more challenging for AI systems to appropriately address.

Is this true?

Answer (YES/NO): NO